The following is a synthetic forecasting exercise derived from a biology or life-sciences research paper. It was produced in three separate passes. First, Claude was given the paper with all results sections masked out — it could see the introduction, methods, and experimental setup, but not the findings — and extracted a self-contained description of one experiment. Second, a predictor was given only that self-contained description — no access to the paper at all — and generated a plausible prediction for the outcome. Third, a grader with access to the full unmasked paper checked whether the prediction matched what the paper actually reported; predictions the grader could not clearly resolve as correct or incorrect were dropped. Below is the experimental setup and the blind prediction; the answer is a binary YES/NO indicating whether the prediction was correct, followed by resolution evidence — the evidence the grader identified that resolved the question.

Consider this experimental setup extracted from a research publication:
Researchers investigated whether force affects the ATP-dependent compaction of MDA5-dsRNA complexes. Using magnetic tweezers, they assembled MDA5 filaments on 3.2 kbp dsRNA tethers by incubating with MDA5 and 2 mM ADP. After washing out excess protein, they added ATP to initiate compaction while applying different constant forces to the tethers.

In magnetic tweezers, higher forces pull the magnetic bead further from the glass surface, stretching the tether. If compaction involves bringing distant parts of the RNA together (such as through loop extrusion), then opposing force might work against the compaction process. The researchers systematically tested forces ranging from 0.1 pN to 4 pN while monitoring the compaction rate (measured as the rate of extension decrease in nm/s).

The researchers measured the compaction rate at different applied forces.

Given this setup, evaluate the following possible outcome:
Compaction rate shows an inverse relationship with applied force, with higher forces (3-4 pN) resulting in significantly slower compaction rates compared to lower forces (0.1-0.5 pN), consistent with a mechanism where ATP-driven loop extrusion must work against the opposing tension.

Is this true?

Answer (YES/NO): YES